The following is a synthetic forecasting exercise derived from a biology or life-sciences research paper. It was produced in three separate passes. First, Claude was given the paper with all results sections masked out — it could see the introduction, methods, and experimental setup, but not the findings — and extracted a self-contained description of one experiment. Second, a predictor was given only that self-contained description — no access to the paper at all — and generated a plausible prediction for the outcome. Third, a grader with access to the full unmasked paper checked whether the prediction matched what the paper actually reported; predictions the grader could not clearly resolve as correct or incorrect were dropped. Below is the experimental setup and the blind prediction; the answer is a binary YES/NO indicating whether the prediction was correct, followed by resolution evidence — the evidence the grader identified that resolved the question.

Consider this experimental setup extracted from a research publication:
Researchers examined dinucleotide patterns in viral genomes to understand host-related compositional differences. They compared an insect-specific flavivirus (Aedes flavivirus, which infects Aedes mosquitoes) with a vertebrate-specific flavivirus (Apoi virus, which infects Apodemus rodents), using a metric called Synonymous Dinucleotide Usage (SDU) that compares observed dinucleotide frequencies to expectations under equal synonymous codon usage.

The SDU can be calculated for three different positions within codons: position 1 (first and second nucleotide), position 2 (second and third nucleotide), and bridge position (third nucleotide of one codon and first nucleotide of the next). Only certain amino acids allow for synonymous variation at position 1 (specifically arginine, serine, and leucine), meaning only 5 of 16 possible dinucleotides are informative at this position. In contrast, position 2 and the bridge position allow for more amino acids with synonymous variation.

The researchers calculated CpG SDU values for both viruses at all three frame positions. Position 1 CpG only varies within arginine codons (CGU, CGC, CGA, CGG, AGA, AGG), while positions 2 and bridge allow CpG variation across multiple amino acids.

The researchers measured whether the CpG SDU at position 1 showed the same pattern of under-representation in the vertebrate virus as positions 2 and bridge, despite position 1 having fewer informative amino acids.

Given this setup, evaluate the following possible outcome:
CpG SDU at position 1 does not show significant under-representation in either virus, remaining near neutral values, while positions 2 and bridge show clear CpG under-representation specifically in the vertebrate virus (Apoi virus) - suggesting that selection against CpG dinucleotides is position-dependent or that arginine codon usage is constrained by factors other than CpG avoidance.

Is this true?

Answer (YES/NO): NO